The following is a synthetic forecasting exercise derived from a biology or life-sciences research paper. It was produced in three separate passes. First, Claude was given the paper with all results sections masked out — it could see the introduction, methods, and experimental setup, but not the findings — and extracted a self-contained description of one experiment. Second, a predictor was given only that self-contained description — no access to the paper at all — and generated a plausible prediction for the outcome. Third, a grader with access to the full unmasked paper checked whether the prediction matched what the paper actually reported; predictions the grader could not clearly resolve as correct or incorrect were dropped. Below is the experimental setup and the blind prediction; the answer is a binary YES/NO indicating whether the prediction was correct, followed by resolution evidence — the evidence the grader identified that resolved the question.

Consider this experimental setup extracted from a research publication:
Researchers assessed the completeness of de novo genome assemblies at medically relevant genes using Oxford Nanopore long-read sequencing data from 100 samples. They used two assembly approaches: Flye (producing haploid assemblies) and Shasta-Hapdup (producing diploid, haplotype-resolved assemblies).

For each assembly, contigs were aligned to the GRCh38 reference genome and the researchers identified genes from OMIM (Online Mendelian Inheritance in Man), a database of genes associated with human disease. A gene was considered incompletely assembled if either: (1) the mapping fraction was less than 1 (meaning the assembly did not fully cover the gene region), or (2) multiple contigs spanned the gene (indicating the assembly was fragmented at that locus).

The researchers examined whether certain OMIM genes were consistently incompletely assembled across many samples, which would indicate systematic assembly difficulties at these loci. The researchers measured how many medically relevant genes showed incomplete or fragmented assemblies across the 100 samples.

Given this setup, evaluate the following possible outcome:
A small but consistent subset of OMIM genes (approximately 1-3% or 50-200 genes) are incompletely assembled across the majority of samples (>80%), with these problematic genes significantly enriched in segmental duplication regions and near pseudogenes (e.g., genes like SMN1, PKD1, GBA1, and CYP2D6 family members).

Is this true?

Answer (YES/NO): NO